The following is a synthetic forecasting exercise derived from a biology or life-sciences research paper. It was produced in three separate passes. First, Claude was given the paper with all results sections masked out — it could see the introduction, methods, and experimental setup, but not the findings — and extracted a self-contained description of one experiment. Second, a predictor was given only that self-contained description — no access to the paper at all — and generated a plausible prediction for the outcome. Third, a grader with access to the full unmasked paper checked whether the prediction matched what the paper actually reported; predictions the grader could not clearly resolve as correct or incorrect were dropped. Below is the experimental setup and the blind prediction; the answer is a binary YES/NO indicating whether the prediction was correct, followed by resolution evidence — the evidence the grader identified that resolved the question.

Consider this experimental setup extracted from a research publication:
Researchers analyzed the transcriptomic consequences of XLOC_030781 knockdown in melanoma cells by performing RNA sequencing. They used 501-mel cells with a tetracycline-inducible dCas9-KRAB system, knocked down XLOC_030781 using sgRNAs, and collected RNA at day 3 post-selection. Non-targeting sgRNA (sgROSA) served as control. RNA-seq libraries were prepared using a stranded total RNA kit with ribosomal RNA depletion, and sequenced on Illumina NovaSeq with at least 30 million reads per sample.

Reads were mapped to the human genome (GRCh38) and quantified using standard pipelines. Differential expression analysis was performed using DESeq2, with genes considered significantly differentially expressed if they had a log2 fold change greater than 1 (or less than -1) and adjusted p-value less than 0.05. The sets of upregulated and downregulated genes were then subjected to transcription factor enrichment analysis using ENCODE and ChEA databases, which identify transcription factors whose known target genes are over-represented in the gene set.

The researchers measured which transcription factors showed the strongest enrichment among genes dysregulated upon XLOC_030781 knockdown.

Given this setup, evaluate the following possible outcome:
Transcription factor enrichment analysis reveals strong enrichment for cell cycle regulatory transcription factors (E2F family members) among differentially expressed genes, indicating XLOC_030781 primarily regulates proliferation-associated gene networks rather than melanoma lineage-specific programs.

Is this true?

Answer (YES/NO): NO